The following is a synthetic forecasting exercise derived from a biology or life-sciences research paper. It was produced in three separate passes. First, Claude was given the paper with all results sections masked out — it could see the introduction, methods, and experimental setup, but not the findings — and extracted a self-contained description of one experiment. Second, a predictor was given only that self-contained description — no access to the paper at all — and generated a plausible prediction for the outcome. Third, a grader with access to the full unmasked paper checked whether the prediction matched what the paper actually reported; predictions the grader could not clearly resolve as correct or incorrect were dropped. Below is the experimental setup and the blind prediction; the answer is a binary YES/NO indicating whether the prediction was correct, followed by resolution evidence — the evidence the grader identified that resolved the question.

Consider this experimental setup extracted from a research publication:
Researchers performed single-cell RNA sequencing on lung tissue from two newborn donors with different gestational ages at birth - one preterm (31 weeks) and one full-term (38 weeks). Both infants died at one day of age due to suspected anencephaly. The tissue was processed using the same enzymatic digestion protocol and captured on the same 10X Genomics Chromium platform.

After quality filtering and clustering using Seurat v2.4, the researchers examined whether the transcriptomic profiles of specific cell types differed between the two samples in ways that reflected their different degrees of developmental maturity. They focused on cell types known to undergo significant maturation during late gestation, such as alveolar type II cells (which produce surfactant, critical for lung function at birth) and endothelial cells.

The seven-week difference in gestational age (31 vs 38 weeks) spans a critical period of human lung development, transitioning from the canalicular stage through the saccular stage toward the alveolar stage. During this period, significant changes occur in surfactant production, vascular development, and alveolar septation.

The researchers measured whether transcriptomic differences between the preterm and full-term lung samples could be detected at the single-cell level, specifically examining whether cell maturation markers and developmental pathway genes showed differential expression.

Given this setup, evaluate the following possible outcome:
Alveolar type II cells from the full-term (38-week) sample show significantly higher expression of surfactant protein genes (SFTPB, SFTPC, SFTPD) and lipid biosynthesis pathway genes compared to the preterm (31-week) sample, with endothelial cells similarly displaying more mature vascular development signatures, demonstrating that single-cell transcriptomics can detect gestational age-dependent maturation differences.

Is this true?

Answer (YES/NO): NO